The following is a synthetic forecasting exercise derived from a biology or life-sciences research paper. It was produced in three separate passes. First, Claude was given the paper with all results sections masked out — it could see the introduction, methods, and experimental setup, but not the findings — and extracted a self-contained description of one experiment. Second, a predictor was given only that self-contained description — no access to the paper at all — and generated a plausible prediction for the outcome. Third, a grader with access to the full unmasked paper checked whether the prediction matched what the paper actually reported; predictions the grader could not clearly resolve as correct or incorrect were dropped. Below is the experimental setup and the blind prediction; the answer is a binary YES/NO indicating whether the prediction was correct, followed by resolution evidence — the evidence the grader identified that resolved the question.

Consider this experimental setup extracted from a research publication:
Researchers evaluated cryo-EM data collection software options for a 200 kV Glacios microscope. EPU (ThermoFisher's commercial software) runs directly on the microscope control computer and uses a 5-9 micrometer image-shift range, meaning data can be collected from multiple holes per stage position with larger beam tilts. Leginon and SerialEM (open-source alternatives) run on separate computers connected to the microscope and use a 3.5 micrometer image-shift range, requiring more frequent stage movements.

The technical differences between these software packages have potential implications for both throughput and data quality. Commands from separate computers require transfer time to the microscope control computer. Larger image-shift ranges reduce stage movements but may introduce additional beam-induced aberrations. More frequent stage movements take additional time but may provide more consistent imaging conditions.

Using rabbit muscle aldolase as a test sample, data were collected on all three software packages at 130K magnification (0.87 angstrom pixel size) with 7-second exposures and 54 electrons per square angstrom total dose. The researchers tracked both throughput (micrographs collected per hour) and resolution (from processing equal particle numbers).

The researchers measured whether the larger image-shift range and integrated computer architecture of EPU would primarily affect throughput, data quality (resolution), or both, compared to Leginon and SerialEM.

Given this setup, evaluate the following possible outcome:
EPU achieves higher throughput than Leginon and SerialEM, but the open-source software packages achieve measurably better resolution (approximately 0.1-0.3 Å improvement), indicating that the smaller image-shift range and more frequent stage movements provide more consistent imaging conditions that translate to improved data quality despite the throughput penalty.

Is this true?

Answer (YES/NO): NO